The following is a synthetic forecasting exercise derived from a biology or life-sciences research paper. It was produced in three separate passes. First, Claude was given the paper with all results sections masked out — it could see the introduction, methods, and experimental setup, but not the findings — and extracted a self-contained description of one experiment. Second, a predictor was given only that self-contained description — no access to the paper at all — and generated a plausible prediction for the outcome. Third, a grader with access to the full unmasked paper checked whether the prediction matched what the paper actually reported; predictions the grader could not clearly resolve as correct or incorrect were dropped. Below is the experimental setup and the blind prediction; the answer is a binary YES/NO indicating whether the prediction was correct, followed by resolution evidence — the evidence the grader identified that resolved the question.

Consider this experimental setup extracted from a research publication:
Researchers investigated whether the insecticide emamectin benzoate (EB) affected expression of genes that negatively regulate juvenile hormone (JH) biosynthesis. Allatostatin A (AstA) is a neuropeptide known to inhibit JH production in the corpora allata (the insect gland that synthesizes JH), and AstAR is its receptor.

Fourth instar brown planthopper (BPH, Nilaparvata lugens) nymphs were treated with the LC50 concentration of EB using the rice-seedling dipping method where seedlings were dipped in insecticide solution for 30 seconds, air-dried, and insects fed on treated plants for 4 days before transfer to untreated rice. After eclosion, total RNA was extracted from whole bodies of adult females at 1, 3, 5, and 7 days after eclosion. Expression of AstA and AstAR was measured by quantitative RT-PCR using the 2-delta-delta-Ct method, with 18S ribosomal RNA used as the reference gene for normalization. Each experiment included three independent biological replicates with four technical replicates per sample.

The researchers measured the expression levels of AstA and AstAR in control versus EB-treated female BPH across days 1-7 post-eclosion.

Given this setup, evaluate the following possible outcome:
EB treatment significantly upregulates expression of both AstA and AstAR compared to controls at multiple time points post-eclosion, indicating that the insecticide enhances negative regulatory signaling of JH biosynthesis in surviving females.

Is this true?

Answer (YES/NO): NO